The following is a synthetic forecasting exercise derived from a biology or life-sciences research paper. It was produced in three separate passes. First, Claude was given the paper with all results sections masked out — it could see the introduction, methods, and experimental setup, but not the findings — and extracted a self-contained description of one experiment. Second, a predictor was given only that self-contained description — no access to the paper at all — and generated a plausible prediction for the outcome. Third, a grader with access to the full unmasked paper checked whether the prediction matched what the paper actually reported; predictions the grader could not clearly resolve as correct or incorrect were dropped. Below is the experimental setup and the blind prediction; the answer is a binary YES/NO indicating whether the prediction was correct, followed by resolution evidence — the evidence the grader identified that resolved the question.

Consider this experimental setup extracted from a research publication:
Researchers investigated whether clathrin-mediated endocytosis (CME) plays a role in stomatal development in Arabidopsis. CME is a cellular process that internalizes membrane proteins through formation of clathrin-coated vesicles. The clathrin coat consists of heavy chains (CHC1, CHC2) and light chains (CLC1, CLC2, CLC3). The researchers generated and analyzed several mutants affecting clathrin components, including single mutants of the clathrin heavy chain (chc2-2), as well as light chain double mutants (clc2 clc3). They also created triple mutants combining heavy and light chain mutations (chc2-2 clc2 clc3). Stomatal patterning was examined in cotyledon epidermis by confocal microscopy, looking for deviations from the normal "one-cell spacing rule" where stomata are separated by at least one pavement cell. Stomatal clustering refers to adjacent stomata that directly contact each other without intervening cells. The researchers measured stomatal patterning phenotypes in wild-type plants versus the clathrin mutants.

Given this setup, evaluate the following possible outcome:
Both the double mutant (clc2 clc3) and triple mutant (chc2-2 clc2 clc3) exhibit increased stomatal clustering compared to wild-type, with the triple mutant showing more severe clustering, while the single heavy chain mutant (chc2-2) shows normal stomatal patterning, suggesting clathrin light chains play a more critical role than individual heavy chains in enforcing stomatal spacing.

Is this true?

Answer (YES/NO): NO